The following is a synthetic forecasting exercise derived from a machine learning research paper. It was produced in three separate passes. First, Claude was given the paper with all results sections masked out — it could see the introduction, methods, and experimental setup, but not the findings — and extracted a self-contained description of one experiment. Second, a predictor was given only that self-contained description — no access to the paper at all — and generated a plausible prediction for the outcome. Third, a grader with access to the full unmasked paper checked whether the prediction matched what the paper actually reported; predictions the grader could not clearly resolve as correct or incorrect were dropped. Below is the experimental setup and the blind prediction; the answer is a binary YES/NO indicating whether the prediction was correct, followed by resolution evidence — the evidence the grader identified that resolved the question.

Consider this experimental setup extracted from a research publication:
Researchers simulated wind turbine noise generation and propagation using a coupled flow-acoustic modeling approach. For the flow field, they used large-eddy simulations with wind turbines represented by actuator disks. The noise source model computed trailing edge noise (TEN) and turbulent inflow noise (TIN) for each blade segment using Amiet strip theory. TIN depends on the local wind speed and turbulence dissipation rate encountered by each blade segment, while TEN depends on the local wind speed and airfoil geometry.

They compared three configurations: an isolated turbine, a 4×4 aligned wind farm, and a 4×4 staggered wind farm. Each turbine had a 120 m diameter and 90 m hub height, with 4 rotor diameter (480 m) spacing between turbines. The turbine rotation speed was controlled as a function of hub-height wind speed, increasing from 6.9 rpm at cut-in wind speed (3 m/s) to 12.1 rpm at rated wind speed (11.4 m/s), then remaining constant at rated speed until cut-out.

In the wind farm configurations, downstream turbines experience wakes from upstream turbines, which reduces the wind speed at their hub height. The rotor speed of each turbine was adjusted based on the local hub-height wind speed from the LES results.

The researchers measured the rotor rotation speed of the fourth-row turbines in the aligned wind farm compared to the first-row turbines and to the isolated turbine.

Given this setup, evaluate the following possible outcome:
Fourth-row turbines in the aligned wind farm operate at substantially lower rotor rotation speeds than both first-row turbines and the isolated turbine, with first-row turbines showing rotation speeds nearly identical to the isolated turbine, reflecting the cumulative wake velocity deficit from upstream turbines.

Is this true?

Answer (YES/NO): NO